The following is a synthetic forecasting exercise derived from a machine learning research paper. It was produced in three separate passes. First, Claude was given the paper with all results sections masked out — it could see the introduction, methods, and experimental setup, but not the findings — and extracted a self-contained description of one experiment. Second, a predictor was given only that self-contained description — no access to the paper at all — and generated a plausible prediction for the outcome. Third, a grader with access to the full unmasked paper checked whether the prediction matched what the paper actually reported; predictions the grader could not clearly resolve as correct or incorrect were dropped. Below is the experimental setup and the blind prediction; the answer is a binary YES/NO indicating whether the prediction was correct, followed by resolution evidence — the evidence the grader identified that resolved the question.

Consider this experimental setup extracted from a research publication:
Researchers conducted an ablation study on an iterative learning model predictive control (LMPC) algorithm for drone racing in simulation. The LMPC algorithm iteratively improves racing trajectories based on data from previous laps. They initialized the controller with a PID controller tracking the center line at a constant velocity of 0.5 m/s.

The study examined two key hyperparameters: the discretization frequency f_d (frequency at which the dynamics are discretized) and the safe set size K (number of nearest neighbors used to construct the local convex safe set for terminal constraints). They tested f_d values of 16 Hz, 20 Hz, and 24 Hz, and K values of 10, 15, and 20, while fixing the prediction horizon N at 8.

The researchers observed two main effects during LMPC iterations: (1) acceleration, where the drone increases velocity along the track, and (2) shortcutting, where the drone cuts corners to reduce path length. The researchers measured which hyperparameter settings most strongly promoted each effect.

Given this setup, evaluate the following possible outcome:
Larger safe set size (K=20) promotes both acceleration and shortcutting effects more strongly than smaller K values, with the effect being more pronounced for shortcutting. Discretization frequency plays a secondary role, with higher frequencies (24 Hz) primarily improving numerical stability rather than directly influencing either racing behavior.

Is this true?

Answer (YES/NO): NO